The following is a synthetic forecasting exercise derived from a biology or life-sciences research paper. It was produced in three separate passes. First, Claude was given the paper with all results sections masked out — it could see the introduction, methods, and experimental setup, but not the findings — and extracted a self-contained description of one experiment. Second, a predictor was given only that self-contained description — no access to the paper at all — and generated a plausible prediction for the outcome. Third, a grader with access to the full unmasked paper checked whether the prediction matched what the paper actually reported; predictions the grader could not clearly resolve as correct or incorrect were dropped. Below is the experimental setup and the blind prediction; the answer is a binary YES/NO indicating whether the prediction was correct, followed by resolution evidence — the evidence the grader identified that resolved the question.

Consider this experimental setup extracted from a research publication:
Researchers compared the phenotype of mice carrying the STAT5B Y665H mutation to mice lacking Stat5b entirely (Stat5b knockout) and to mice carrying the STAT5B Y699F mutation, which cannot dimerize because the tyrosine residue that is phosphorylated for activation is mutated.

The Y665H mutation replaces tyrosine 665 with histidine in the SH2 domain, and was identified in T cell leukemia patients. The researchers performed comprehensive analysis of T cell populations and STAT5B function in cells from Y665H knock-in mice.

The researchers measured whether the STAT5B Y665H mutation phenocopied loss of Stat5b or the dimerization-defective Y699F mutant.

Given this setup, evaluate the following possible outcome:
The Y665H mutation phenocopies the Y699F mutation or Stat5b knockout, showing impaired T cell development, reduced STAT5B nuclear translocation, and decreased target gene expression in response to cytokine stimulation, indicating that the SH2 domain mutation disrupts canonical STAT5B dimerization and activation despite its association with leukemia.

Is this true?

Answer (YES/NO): YES